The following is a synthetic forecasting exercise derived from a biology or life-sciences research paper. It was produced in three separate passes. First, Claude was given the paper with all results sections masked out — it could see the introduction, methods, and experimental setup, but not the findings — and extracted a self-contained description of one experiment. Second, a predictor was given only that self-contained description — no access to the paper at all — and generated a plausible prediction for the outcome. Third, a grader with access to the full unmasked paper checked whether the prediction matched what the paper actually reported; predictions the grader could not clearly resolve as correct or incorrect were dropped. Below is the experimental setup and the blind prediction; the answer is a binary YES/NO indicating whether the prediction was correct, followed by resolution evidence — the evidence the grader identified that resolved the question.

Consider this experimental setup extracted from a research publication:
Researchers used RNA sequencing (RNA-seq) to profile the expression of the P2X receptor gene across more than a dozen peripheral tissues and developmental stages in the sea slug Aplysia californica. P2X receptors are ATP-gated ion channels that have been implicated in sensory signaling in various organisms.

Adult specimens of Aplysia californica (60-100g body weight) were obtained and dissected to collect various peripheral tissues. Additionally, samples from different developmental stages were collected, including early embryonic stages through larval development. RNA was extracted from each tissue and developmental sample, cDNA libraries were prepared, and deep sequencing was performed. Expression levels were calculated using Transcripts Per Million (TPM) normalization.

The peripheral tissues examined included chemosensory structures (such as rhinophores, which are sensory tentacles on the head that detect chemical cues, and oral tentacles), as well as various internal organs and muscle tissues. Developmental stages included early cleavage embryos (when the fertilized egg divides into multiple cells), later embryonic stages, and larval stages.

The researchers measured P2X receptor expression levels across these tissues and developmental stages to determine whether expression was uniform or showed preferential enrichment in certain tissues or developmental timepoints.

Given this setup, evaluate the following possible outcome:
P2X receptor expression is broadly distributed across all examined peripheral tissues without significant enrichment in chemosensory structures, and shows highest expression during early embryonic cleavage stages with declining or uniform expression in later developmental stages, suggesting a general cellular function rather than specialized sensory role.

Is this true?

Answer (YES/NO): NO